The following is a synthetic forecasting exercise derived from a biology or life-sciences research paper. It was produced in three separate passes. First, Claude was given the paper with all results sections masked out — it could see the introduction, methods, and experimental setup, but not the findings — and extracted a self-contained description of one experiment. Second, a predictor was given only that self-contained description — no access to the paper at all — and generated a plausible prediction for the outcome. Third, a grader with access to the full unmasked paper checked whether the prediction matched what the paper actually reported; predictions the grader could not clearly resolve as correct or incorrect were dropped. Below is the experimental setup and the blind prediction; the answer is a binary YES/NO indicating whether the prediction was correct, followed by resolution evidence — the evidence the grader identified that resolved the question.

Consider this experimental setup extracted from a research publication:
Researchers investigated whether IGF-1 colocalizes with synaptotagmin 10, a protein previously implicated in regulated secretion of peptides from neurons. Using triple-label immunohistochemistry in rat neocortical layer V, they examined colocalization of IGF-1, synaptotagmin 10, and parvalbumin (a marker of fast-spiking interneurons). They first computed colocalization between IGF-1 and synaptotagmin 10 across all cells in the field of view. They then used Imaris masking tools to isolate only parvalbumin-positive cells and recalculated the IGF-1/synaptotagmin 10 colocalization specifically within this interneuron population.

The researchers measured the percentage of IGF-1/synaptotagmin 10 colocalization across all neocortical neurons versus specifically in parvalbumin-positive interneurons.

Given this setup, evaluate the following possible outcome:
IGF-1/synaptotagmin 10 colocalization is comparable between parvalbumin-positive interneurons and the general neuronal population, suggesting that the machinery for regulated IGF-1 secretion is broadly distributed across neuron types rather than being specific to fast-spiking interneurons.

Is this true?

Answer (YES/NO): NO